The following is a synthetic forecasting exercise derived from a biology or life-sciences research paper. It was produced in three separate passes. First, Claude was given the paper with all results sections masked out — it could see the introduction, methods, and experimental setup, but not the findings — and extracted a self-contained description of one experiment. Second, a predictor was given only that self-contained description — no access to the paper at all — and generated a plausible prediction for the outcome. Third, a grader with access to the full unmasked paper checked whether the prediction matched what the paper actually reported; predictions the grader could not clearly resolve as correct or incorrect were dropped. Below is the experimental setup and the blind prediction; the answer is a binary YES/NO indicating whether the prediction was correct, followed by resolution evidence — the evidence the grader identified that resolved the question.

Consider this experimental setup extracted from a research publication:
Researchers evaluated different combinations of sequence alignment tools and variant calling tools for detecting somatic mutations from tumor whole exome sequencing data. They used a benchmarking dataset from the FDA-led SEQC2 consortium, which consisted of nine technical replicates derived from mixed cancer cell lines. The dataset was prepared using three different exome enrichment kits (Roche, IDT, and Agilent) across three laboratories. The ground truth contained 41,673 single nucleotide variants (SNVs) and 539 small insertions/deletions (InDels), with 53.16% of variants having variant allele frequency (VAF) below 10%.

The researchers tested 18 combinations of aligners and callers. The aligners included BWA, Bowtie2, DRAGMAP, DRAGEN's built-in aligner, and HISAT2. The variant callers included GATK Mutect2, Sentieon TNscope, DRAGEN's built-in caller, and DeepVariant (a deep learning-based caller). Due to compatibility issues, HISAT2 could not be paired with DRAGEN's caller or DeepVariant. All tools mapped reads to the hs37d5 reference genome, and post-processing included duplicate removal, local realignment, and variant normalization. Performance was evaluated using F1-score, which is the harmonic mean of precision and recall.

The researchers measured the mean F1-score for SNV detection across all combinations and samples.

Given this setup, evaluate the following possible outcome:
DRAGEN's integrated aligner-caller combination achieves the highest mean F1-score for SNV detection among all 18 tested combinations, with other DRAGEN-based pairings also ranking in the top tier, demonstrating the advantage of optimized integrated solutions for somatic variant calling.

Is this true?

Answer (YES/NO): NO